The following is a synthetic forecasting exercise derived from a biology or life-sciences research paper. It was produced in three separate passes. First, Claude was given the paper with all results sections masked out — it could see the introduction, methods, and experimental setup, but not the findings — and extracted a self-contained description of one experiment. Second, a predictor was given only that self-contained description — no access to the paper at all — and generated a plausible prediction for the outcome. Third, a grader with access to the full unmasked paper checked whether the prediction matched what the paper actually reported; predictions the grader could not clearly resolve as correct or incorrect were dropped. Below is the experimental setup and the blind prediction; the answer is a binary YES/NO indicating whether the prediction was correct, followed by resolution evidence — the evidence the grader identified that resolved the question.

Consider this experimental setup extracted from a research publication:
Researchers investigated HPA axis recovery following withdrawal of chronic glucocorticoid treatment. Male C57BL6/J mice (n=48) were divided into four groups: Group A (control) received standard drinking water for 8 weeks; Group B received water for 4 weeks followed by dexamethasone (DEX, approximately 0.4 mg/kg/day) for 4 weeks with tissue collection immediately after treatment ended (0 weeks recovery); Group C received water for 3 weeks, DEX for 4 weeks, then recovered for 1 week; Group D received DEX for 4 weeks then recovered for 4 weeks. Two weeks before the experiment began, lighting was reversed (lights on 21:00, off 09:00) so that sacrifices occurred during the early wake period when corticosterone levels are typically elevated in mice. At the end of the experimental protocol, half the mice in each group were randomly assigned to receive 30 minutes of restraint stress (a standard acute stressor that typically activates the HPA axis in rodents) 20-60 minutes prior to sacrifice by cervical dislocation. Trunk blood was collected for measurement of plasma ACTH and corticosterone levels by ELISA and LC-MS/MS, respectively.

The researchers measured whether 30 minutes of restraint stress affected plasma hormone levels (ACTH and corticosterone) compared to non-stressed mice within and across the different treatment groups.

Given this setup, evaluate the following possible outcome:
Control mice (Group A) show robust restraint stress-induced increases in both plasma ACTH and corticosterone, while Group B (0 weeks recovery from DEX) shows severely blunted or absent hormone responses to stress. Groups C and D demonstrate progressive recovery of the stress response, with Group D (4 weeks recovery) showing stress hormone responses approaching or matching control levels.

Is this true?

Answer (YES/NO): NO